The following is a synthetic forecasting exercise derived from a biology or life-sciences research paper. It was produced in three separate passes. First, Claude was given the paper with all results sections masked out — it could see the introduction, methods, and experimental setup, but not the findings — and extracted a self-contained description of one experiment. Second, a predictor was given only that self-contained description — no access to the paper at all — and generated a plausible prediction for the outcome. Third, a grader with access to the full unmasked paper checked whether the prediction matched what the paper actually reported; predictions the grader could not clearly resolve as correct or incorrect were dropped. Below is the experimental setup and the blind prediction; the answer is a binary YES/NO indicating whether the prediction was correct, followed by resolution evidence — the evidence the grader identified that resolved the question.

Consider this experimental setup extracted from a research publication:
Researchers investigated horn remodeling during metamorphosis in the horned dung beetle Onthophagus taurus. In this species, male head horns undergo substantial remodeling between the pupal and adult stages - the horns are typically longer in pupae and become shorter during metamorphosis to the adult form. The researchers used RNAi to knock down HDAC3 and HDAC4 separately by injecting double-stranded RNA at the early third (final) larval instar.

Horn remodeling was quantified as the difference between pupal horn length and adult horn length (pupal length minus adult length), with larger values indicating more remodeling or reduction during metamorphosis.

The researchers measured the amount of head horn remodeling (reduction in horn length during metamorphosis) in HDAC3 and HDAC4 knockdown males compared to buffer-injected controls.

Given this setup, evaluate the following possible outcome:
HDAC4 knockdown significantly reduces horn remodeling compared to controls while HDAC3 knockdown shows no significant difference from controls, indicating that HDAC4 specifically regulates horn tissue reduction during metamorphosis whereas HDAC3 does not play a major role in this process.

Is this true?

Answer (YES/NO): NO